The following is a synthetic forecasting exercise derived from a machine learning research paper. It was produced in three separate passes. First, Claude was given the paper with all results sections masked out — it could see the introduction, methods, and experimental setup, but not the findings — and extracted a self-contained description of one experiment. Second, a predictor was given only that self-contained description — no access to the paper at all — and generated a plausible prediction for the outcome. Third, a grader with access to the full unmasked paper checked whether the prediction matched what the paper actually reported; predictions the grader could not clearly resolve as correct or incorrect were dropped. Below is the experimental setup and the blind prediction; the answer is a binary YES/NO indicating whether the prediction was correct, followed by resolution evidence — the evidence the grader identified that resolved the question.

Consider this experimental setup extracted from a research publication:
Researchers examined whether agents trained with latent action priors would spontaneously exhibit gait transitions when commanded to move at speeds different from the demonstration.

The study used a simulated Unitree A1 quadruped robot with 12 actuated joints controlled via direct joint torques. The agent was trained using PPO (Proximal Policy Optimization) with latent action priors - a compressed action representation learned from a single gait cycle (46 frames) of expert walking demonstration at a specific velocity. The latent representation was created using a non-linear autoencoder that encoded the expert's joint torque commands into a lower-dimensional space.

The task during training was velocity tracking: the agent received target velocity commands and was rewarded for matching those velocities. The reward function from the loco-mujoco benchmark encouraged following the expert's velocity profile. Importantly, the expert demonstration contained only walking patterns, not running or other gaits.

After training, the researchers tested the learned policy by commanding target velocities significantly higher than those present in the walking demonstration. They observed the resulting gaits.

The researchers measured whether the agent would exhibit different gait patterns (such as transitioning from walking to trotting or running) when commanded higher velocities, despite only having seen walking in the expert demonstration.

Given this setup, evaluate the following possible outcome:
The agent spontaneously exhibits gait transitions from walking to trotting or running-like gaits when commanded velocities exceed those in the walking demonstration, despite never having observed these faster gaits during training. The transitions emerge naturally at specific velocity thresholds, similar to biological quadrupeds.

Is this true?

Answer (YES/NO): YES